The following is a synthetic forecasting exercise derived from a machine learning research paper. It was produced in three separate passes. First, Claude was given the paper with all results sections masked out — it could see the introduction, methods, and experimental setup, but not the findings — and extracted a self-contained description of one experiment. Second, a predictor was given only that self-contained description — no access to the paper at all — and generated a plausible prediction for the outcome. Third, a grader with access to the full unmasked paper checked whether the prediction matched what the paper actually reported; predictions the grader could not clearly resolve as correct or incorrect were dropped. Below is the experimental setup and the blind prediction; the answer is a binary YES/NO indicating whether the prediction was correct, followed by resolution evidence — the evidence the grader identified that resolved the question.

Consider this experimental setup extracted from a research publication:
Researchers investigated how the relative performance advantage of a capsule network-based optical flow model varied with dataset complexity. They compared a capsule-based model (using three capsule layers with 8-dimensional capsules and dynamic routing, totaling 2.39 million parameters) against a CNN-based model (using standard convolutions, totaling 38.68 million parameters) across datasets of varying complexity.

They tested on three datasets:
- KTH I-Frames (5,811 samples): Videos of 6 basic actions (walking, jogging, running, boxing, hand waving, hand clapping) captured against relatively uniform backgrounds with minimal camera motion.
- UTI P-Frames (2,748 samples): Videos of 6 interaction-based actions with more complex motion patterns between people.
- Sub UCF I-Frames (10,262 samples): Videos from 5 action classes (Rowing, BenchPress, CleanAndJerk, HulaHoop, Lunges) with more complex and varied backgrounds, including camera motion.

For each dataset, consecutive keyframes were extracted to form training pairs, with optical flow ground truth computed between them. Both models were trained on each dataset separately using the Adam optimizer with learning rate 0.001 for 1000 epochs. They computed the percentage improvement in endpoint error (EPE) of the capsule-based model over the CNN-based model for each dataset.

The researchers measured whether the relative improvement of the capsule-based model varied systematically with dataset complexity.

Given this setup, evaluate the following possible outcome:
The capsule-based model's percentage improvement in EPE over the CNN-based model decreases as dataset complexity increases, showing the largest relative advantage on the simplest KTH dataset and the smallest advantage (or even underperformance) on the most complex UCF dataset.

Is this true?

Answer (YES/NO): NO